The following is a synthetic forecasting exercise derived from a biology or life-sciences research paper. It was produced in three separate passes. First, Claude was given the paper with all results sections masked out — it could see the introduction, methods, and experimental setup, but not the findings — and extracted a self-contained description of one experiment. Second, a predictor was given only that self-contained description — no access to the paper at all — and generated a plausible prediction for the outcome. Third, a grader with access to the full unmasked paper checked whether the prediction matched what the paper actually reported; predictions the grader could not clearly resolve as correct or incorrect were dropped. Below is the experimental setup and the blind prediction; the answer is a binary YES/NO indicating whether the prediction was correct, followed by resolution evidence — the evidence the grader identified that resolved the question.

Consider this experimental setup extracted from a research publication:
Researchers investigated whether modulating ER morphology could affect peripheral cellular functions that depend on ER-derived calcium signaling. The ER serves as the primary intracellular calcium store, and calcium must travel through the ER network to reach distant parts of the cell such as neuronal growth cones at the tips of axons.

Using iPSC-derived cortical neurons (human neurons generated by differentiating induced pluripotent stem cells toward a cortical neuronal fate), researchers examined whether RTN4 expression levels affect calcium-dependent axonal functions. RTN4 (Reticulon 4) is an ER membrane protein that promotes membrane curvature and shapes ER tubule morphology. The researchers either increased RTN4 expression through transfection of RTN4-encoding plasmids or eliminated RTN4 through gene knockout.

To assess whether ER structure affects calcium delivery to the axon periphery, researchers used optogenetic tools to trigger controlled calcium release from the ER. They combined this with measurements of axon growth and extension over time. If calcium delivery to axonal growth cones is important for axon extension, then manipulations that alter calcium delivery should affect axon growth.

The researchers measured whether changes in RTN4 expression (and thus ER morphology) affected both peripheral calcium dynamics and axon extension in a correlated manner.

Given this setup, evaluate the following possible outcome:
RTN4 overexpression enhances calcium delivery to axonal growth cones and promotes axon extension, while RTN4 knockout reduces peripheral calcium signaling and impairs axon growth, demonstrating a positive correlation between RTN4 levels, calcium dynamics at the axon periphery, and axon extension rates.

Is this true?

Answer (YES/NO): NO